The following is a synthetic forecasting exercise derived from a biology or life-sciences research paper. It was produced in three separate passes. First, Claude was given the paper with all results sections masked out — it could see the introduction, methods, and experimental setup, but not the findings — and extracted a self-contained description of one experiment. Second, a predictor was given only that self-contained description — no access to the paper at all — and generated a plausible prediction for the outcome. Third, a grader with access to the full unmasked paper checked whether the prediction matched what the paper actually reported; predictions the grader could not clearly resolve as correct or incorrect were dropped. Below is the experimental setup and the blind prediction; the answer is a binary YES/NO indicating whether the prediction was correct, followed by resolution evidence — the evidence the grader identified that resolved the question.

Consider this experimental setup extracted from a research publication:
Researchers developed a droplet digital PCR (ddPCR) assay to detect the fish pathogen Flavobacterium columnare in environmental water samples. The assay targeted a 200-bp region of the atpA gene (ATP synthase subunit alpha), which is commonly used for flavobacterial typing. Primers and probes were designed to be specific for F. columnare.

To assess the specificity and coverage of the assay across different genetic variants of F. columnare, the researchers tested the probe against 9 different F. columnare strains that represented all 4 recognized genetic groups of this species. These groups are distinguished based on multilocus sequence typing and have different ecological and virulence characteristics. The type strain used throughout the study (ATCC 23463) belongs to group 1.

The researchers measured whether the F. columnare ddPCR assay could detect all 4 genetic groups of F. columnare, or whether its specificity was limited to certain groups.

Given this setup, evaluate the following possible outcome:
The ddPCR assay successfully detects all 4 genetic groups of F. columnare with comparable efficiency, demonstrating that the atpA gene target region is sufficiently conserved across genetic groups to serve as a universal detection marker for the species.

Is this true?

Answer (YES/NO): NO